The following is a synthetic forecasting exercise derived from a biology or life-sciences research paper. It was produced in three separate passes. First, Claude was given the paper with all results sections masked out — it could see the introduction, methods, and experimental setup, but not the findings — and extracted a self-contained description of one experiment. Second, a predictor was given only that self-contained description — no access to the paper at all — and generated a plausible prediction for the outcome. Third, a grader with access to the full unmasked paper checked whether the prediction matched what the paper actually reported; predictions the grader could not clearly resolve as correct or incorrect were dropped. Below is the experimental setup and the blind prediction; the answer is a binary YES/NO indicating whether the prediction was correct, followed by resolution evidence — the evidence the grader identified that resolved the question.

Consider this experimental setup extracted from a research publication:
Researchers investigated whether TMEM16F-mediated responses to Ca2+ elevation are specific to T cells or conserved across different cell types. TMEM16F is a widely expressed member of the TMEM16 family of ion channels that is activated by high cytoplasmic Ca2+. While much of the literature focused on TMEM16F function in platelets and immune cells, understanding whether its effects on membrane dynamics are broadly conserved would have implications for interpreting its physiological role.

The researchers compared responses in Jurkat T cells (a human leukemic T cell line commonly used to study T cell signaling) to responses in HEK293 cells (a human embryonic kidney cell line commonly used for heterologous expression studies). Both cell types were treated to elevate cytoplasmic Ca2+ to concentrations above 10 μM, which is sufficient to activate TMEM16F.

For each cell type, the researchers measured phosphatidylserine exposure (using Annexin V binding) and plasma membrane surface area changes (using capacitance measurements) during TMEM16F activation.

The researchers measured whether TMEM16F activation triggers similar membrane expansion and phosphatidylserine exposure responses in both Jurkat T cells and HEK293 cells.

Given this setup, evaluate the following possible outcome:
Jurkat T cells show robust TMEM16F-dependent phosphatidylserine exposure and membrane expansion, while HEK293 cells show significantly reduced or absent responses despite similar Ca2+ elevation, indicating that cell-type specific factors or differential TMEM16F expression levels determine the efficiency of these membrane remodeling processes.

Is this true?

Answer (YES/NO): NO